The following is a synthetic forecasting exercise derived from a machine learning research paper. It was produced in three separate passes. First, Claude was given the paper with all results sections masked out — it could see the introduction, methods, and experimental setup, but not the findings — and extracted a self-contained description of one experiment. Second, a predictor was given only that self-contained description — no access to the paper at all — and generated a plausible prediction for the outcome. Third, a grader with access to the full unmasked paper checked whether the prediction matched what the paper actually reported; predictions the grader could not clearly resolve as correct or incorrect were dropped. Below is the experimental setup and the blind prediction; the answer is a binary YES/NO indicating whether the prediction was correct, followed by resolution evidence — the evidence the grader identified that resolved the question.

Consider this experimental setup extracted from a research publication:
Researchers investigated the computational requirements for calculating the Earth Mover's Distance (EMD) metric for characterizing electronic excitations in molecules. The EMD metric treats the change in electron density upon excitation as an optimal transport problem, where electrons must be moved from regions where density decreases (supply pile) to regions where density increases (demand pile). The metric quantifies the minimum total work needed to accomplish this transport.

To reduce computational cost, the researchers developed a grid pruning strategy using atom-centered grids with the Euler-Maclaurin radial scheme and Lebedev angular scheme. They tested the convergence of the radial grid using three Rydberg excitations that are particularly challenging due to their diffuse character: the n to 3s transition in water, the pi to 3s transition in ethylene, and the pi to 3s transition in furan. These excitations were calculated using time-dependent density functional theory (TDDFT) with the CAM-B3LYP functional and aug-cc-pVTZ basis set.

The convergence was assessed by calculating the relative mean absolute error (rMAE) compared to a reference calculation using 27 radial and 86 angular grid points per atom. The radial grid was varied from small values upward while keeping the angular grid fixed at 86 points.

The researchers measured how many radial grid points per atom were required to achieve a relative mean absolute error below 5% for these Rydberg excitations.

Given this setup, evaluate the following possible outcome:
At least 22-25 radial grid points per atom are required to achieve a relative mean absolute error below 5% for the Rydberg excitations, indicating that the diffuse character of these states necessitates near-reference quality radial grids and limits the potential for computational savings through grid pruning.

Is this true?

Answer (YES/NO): NO